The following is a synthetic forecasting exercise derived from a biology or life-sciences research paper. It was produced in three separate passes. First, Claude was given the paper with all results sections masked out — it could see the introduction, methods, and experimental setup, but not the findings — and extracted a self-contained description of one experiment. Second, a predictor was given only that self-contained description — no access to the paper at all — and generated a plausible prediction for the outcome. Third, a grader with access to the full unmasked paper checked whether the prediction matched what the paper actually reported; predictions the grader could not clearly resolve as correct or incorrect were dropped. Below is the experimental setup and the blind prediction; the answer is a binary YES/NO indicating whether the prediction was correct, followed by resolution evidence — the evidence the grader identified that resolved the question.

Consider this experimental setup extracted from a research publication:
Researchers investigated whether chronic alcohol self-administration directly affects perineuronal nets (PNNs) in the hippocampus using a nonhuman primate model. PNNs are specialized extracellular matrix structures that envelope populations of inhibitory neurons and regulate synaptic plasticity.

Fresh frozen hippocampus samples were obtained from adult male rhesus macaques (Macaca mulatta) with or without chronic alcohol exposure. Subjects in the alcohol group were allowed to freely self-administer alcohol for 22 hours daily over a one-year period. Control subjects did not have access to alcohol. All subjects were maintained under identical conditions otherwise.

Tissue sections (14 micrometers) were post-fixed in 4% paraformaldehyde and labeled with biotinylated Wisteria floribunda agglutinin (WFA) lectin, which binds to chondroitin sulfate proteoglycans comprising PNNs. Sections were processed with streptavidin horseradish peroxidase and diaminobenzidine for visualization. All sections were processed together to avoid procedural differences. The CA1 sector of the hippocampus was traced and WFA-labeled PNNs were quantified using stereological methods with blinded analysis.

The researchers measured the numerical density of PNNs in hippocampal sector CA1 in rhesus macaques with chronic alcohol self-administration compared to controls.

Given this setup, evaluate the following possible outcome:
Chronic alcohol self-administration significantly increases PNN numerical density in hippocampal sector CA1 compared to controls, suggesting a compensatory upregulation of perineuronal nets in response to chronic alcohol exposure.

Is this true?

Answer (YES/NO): YES